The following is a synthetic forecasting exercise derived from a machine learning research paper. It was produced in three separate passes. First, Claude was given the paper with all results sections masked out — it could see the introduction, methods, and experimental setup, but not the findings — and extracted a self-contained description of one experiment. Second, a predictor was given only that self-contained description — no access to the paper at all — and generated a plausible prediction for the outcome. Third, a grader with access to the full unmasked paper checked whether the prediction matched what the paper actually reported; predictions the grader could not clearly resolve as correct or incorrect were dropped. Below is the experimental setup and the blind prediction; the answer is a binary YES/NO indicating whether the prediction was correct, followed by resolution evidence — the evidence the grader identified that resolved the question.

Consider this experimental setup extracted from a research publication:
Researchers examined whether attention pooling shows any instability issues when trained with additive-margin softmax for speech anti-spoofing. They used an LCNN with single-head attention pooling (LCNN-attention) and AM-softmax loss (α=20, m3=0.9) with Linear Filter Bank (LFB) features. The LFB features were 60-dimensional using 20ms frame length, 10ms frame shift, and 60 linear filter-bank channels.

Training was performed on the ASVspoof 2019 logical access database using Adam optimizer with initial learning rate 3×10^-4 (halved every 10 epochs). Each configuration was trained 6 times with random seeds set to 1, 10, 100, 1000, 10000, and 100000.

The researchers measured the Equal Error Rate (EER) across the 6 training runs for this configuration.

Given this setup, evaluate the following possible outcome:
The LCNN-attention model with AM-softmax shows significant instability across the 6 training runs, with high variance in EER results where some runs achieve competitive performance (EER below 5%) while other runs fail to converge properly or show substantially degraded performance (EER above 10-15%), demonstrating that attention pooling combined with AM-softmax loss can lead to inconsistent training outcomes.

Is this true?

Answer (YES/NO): YES